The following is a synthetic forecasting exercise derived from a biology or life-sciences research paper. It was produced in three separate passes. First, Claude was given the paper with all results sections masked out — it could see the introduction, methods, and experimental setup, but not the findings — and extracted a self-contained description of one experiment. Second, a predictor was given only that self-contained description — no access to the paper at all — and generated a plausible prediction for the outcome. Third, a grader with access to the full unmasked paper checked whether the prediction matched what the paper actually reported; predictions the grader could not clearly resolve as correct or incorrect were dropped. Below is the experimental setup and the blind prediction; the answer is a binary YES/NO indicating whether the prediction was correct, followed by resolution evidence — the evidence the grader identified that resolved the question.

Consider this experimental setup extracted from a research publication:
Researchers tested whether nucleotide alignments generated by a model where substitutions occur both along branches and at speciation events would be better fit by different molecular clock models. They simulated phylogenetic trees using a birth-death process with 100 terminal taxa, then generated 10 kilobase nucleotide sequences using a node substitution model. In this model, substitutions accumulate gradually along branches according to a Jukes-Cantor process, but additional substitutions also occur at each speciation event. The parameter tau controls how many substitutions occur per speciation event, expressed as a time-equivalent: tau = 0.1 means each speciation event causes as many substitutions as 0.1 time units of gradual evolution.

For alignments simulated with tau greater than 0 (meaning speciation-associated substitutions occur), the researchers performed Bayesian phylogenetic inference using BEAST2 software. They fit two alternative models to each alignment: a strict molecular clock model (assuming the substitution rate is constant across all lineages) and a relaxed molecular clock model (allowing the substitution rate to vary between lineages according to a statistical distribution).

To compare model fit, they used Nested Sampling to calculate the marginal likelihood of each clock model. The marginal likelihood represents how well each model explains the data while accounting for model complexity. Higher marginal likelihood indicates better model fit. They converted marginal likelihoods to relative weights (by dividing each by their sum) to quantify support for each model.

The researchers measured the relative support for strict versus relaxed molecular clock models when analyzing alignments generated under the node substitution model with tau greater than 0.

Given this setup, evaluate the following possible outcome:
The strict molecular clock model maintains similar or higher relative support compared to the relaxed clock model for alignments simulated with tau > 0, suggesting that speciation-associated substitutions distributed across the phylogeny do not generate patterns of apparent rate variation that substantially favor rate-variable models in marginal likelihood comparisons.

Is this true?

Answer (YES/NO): NO